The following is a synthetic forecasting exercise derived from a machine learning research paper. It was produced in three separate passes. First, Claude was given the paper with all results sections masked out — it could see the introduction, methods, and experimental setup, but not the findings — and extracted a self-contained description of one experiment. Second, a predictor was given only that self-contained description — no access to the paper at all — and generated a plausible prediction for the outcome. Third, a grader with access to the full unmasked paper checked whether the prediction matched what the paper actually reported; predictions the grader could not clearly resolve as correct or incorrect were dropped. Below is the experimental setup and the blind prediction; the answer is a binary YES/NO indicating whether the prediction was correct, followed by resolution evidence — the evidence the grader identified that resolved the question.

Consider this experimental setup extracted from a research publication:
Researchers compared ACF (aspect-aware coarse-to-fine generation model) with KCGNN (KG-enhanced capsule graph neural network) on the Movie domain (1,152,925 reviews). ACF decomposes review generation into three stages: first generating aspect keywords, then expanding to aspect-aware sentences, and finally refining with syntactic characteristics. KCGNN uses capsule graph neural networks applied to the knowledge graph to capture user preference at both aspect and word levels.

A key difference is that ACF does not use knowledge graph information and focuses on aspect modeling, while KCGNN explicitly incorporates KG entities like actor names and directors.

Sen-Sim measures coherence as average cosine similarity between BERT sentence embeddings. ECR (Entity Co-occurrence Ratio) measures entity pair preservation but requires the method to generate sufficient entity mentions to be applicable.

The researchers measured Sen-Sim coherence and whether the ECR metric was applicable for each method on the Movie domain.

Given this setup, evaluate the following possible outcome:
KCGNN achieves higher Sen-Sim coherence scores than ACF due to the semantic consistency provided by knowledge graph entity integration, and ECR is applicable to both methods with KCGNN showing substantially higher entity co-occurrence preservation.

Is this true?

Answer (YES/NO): NO